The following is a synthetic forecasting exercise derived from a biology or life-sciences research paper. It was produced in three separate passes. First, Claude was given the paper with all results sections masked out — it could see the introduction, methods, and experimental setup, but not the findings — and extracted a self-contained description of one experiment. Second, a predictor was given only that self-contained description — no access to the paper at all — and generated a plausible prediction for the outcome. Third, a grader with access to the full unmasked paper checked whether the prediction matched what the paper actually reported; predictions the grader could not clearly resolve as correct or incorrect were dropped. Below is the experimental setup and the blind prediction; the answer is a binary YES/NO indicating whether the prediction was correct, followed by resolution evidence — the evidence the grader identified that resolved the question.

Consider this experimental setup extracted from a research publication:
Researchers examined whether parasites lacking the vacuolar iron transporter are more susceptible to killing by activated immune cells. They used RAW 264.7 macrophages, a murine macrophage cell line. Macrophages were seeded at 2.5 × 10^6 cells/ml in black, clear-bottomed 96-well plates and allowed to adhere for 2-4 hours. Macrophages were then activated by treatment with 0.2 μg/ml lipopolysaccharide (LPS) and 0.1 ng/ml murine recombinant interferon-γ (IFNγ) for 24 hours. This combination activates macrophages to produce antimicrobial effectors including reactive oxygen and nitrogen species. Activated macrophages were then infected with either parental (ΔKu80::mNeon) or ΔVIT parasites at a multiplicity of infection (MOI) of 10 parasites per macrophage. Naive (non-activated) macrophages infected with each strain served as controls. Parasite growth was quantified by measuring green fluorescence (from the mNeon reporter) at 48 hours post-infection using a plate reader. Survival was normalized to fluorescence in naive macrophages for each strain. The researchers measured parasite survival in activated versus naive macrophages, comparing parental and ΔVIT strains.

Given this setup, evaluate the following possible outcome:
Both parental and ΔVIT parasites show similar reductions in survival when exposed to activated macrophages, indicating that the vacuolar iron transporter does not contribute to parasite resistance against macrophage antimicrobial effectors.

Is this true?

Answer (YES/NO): NO